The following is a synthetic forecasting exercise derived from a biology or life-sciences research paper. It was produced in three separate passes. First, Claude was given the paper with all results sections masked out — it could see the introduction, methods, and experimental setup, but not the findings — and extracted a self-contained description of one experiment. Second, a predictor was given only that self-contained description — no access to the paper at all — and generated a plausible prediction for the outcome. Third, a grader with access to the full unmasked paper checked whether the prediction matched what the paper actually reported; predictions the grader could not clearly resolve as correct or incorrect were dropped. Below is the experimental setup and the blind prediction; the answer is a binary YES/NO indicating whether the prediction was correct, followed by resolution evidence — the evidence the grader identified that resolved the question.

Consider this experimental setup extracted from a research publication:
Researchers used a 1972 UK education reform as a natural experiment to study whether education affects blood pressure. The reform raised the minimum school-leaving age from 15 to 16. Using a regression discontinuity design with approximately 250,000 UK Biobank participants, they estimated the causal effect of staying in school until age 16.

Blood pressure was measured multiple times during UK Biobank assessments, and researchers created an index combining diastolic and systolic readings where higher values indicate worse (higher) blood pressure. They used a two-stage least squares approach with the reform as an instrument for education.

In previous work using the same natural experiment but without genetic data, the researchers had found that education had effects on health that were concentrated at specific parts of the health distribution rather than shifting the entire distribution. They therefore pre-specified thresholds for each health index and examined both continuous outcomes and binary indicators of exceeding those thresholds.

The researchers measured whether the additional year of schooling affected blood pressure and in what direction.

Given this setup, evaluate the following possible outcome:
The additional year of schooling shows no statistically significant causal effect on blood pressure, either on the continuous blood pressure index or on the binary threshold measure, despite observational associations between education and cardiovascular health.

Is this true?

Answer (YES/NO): NO